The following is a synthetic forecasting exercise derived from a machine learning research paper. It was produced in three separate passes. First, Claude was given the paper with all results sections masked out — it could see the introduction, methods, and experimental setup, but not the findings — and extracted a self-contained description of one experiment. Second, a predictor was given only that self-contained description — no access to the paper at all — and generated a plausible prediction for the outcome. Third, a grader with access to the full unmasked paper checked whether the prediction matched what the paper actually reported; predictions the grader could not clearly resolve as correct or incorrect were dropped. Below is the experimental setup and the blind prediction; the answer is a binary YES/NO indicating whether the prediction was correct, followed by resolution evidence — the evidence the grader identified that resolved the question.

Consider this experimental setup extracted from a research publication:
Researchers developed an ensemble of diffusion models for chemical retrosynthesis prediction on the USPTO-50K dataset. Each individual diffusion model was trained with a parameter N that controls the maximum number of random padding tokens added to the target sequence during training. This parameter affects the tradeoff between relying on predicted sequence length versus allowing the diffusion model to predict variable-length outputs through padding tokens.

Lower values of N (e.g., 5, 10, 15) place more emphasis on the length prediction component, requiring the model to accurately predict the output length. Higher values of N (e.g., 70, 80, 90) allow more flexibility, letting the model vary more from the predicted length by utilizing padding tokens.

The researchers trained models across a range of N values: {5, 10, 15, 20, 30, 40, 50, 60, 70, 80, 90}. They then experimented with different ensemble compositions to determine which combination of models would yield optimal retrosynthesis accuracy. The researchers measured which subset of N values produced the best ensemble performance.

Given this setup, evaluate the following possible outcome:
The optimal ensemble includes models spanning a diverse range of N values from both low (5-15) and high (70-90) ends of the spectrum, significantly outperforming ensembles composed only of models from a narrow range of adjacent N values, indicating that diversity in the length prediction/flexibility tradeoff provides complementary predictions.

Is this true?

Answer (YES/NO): NO